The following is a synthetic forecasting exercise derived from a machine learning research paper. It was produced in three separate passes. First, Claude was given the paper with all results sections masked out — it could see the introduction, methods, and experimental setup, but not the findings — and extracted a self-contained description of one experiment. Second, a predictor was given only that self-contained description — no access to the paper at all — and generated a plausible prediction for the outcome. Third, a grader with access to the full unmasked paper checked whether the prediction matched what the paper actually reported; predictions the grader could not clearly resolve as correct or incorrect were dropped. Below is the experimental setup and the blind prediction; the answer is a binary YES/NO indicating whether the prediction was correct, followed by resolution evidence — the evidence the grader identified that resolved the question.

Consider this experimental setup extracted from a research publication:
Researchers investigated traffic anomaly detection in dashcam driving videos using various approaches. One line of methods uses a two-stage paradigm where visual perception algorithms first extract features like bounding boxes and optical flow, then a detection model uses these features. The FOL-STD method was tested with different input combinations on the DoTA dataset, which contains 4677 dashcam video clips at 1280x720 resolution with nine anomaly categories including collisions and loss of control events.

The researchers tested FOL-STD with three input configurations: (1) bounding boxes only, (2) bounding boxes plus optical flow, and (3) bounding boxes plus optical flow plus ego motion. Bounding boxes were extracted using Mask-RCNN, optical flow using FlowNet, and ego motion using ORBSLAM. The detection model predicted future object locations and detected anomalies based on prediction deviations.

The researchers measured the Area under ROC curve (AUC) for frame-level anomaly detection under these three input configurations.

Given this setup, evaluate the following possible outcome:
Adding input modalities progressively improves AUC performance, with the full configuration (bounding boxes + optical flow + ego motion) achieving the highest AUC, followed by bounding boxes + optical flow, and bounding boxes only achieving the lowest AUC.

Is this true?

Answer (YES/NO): YES